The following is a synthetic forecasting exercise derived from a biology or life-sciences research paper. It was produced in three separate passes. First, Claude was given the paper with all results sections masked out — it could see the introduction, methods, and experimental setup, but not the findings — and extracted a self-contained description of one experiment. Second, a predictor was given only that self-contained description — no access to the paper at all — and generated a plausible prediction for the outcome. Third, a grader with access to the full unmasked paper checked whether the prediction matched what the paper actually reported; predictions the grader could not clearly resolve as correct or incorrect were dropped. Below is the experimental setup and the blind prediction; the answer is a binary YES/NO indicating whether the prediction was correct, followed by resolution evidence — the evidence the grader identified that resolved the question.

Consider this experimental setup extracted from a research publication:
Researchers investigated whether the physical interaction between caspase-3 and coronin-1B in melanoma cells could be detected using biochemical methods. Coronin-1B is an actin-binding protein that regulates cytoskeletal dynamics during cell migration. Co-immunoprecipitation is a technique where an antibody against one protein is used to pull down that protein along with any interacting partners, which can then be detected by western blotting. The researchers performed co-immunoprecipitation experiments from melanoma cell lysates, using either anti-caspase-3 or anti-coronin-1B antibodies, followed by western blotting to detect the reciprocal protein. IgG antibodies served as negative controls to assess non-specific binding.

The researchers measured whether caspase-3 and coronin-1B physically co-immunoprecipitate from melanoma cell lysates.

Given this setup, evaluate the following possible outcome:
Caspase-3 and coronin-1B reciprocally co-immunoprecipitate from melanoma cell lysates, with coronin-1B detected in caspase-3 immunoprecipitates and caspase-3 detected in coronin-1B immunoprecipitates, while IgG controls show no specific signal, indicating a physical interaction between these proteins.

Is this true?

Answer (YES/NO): NO